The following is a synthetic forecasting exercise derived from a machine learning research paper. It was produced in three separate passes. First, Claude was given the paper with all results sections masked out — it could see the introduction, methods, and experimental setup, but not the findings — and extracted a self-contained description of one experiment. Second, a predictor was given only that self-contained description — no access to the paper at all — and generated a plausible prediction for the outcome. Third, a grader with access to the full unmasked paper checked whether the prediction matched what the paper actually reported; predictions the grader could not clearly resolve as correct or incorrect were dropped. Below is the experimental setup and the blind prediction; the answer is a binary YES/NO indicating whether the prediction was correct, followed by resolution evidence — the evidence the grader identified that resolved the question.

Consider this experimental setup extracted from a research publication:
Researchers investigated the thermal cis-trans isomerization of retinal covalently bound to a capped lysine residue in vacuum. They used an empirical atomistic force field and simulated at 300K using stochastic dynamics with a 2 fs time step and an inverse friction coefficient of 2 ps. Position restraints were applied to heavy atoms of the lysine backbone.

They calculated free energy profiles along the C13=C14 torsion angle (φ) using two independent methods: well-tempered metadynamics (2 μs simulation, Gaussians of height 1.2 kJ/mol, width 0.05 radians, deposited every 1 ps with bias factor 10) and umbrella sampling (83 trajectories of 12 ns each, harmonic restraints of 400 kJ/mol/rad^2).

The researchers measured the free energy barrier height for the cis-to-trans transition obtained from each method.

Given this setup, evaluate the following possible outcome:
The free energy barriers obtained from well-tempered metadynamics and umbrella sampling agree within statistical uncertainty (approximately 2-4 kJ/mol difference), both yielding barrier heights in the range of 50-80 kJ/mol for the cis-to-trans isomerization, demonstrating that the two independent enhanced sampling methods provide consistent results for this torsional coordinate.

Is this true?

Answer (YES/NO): NO